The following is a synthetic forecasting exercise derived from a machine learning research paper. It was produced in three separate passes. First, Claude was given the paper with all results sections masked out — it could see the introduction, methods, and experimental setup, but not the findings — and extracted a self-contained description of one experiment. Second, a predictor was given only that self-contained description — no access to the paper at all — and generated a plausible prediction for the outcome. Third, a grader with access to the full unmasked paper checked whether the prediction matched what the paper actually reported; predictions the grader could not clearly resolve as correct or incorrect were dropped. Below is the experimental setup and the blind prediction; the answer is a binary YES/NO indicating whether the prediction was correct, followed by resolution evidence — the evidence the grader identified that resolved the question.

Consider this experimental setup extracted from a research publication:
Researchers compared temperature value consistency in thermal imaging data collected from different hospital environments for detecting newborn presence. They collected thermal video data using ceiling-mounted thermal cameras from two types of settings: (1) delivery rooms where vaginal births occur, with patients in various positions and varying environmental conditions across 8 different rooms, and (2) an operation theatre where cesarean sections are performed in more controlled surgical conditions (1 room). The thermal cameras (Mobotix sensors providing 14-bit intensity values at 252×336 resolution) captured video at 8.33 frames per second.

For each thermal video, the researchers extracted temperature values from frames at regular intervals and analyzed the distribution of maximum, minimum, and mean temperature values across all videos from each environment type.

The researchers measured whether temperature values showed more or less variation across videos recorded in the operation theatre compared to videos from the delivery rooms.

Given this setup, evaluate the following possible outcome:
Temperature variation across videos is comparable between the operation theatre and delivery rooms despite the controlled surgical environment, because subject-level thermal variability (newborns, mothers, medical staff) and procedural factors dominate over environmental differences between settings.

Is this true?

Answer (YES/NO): NO